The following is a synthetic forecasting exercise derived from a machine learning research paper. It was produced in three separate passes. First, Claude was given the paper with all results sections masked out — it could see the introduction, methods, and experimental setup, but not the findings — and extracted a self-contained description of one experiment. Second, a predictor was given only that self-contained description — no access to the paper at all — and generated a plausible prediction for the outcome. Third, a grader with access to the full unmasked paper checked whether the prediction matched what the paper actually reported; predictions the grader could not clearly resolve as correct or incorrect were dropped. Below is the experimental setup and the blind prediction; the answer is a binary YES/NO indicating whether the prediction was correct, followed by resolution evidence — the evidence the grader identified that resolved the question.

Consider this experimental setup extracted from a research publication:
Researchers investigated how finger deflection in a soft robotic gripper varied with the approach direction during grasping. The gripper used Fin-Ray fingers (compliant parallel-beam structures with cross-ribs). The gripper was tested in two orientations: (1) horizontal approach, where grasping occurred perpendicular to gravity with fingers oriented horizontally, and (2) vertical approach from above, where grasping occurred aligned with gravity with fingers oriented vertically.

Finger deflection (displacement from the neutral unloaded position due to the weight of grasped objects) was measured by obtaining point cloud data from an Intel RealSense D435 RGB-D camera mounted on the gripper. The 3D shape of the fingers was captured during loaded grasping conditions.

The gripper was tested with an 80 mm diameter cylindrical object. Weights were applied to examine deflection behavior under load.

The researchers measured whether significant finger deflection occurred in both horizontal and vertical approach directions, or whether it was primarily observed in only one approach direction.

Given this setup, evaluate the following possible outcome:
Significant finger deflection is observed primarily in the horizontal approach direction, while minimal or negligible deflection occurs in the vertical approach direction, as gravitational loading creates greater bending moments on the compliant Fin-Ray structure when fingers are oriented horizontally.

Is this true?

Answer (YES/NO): YES